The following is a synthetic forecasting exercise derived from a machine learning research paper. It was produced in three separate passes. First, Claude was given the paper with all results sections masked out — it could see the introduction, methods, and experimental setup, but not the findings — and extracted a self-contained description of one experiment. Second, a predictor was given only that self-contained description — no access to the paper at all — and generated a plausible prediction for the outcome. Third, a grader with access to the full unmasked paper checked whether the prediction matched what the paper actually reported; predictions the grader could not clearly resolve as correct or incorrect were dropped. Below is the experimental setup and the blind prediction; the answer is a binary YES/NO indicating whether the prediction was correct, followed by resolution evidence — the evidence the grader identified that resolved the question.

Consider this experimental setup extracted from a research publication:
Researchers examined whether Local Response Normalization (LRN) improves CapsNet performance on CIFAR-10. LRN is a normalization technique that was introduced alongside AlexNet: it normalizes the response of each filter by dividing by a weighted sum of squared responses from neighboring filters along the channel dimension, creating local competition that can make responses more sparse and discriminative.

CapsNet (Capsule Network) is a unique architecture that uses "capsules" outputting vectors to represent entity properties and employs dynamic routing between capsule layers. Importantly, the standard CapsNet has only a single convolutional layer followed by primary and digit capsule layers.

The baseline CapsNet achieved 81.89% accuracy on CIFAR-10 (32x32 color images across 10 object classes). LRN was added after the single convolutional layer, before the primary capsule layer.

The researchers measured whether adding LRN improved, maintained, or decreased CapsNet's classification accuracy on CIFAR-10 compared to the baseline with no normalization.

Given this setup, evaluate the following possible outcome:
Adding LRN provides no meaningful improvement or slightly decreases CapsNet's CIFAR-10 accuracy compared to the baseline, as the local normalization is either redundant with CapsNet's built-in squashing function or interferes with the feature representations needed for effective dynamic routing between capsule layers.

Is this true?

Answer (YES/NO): YES